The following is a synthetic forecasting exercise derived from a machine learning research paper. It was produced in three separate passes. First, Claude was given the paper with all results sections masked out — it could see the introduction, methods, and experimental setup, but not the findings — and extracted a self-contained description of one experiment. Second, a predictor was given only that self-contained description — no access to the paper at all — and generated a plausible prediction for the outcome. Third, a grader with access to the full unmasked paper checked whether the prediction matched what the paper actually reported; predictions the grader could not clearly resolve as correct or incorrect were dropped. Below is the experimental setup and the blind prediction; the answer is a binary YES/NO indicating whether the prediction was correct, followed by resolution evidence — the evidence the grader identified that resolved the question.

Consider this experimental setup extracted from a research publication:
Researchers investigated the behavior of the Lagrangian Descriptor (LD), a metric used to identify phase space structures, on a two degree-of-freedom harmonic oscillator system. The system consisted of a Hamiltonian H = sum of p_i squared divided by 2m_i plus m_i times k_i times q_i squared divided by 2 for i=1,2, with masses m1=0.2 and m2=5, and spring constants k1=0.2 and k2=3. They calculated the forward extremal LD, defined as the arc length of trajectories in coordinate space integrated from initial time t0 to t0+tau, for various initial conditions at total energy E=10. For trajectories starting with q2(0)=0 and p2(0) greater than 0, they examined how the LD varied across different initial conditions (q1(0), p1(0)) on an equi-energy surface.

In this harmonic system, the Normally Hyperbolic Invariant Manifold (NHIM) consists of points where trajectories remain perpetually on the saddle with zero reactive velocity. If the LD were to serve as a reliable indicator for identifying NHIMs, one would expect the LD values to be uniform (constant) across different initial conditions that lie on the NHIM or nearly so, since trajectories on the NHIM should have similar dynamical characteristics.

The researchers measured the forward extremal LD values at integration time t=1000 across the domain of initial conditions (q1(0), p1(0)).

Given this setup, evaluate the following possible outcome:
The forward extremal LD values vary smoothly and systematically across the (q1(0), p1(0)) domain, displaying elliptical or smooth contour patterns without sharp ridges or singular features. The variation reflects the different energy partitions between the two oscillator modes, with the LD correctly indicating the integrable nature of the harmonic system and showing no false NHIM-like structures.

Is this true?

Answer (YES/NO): NO